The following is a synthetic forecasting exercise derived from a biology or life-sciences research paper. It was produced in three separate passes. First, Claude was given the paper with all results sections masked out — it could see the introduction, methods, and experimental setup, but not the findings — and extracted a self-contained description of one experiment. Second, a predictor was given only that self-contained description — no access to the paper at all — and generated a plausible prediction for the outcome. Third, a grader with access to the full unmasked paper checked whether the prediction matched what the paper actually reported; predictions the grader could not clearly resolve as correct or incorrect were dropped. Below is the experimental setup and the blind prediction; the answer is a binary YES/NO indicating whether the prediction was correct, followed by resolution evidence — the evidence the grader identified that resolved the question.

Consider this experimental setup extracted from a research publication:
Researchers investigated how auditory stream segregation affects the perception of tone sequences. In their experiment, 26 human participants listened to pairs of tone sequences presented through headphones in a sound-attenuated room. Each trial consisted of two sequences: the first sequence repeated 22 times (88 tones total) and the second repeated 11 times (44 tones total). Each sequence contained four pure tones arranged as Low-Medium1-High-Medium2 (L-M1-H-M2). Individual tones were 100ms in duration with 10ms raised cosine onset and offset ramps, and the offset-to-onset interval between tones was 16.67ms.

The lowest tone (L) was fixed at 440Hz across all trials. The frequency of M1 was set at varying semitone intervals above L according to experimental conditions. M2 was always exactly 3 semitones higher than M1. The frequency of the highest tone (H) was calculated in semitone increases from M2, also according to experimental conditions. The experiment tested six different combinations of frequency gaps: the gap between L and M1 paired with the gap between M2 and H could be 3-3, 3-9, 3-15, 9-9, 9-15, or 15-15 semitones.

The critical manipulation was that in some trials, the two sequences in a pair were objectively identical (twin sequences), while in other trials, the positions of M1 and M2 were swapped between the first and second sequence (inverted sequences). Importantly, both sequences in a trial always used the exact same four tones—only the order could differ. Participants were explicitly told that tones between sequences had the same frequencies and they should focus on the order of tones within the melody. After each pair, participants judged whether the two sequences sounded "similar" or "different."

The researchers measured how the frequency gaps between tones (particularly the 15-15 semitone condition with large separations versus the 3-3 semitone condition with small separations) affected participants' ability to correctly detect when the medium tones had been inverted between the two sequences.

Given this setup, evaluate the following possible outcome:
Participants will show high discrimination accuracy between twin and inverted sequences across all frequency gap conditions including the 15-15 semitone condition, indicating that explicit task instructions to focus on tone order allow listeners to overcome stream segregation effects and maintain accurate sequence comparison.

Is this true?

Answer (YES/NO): NO